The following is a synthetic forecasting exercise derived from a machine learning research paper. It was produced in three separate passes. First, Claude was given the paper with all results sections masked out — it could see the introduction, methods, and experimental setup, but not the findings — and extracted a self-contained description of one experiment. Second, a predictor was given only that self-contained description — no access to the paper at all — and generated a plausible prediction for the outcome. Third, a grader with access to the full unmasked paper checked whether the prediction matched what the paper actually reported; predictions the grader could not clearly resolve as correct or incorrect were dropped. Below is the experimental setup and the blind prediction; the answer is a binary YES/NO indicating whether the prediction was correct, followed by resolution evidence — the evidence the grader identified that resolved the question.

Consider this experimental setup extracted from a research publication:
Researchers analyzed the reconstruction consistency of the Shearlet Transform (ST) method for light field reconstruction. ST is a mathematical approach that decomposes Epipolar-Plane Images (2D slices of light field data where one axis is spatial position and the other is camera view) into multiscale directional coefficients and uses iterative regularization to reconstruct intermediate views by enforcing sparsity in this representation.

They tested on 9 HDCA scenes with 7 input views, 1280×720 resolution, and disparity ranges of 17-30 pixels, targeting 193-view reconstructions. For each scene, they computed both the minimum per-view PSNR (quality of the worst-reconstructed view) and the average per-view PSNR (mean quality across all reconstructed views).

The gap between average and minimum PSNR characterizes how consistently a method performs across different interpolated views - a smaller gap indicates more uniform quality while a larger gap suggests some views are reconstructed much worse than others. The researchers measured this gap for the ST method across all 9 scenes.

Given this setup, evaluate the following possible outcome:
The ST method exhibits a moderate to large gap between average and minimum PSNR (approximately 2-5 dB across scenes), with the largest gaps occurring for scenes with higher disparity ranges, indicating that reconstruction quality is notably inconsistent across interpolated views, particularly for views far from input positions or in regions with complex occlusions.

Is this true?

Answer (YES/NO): NO